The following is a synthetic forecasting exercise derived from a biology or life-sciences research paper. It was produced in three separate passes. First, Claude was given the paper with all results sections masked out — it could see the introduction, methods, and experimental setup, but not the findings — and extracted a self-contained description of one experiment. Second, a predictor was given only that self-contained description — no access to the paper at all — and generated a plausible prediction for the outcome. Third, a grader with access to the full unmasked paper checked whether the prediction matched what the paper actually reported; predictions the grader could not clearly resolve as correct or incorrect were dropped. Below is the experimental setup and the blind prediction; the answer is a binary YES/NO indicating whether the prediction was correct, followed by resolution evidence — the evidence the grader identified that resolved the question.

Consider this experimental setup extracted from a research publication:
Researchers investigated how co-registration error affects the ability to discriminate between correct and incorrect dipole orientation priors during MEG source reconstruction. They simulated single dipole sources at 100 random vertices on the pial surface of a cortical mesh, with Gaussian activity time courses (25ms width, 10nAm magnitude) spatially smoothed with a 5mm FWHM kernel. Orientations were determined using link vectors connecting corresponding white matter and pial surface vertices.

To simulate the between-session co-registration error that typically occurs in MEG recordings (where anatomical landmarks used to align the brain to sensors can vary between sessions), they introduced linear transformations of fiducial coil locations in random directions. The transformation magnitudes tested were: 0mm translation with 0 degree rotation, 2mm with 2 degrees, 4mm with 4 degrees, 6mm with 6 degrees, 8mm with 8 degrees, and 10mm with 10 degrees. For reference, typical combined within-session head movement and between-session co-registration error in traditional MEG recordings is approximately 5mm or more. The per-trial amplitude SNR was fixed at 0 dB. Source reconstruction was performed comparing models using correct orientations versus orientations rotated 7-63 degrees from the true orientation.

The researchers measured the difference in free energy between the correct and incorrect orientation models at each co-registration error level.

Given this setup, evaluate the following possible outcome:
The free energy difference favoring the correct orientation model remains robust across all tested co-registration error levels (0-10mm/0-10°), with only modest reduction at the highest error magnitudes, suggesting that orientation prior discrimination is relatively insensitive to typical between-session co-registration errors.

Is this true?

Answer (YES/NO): YES